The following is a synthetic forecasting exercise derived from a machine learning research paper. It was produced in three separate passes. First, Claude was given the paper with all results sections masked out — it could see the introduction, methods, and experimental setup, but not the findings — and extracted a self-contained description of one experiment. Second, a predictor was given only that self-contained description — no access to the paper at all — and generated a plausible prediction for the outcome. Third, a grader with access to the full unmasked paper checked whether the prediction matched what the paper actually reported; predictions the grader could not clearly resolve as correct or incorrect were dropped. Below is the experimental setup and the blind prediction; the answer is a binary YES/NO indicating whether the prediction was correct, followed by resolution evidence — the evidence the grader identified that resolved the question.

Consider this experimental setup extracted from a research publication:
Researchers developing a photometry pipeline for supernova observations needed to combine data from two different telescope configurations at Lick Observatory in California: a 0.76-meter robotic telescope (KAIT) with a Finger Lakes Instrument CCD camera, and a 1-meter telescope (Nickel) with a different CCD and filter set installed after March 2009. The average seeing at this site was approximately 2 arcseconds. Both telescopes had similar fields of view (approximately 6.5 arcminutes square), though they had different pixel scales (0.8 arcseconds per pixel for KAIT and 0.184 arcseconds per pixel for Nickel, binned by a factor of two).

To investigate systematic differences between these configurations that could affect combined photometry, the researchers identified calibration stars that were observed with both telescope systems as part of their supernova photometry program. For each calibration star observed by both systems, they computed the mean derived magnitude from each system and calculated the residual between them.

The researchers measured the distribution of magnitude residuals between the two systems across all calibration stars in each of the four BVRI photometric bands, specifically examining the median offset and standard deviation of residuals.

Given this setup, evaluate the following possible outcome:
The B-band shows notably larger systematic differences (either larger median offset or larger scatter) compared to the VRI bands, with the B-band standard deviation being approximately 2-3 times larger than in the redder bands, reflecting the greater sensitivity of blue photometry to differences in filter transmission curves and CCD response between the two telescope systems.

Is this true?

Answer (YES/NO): NO